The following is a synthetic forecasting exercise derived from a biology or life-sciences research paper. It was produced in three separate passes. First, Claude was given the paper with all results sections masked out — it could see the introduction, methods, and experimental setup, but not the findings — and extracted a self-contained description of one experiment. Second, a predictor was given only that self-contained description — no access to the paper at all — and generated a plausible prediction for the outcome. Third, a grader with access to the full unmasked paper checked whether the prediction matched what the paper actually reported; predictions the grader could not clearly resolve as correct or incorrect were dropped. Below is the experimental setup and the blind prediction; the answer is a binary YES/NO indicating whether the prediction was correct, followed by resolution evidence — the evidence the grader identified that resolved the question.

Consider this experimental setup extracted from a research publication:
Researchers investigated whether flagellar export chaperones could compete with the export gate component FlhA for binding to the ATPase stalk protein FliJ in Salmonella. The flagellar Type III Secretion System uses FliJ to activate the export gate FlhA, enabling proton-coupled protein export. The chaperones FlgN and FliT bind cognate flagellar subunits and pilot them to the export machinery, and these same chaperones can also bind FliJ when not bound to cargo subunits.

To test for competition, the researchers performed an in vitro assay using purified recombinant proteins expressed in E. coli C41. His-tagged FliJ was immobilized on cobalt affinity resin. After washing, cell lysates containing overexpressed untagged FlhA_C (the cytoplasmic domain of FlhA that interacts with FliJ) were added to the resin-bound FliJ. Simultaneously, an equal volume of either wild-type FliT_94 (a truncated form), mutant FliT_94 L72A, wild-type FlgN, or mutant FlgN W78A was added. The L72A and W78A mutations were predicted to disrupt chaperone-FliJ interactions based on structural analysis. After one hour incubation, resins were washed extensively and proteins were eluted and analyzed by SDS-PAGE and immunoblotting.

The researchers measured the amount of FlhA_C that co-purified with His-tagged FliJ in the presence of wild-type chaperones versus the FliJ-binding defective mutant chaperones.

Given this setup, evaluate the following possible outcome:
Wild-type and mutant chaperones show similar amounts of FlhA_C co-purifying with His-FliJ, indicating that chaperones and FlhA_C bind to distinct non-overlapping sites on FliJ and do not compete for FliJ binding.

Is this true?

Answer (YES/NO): NO